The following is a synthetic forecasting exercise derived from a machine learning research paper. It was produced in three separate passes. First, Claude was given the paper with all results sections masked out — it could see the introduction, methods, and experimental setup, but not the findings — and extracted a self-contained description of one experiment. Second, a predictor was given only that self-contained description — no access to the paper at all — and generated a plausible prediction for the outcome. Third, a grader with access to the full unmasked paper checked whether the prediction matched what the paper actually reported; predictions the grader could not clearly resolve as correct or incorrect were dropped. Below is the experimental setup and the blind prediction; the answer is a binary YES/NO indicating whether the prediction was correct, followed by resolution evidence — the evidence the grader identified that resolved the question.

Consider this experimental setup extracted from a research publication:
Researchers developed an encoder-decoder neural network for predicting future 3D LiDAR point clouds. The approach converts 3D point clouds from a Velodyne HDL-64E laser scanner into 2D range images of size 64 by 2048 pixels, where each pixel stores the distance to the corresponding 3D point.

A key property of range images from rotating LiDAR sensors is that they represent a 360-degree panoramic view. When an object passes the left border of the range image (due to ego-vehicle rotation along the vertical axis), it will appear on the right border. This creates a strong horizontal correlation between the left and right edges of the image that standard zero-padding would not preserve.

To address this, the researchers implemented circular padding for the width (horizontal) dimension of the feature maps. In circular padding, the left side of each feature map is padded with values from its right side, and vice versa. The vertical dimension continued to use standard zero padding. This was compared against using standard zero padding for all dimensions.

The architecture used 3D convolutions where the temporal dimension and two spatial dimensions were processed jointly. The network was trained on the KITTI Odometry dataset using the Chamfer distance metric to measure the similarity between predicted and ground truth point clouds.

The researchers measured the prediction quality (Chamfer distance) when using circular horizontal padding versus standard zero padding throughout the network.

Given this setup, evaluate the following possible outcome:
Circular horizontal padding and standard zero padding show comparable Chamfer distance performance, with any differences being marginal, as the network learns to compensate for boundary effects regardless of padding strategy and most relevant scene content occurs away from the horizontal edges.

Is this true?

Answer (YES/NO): NO